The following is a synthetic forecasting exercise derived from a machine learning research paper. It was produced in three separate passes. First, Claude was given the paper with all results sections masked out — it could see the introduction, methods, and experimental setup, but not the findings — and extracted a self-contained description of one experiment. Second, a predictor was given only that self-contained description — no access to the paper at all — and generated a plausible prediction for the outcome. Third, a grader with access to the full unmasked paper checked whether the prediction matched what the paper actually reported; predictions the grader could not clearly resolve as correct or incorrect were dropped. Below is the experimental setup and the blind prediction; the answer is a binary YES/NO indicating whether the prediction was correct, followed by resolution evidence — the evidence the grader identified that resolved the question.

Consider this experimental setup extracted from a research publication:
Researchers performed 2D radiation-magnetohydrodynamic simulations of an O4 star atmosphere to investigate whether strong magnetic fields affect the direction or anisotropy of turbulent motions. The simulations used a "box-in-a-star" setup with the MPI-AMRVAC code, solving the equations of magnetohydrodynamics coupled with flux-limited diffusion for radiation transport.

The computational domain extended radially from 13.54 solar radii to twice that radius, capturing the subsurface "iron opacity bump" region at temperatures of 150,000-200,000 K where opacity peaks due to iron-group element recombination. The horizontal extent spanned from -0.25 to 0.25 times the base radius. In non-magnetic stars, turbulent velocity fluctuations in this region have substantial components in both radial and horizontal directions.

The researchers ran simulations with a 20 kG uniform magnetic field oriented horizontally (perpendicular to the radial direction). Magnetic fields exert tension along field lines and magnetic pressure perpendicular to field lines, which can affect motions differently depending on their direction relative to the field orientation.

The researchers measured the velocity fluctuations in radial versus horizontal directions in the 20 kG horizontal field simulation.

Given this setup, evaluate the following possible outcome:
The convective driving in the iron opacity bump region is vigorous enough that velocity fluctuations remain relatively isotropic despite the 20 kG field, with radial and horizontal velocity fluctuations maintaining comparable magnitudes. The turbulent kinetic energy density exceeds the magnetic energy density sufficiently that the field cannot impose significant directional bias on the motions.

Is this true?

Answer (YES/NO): NO